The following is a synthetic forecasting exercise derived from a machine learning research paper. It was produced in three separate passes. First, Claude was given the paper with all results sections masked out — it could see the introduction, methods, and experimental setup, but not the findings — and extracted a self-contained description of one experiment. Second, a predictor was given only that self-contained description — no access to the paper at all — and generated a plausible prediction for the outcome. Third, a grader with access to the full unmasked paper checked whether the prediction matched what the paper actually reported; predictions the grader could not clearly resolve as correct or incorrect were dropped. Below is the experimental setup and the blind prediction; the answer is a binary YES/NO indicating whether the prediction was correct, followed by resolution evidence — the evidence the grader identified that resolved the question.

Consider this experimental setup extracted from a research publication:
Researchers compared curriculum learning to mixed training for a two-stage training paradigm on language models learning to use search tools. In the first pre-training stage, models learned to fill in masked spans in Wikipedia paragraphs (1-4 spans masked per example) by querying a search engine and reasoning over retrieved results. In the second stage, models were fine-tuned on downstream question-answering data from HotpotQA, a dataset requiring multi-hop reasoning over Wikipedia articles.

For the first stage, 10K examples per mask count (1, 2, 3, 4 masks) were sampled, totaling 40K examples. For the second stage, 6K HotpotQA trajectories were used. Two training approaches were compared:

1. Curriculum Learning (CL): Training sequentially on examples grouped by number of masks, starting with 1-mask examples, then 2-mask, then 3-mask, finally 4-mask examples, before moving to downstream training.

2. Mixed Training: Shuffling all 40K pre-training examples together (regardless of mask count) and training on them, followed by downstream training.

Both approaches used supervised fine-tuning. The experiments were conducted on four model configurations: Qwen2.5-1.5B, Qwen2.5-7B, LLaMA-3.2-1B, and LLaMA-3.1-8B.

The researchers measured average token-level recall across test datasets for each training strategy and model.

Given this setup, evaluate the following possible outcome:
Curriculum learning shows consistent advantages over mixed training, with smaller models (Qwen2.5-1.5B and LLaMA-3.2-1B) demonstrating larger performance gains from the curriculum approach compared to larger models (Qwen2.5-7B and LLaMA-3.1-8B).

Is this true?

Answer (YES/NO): NO